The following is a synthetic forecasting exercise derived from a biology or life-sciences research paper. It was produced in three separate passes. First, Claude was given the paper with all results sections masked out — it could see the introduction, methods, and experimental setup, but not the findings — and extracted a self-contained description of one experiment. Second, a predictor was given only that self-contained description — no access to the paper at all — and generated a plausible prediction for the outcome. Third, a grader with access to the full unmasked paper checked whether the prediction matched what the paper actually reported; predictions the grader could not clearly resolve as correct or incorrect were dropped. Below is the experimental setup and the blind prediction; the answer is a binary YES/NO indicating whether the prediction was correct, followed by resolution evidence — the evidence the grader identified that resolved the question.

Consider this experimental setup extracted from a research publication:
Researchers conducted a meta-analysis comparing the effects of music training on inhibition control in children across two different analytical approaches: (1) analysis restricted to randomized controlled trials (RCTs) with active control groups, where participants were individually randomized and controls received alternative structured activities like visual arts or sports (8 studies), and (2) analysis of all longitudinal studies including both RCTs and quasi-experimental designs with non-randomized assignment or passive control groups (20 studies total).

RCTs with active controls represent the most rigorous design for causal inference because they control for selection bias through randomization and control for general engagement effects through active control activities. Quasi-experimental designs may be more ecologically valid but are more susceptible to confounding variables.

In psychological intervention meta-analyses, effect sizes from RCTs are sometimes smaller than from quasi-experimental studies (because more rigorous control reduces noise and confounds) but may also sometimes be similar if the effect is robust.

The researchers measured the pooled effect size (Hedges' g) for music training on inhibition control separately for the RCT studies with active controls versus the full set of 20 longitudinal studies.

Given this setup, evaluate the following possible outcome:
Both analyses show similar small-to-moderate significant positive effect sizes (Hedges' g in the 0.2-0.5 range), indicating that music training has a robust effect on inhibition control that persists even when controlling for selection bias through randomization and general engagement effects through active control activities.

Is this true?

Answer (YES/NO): NO